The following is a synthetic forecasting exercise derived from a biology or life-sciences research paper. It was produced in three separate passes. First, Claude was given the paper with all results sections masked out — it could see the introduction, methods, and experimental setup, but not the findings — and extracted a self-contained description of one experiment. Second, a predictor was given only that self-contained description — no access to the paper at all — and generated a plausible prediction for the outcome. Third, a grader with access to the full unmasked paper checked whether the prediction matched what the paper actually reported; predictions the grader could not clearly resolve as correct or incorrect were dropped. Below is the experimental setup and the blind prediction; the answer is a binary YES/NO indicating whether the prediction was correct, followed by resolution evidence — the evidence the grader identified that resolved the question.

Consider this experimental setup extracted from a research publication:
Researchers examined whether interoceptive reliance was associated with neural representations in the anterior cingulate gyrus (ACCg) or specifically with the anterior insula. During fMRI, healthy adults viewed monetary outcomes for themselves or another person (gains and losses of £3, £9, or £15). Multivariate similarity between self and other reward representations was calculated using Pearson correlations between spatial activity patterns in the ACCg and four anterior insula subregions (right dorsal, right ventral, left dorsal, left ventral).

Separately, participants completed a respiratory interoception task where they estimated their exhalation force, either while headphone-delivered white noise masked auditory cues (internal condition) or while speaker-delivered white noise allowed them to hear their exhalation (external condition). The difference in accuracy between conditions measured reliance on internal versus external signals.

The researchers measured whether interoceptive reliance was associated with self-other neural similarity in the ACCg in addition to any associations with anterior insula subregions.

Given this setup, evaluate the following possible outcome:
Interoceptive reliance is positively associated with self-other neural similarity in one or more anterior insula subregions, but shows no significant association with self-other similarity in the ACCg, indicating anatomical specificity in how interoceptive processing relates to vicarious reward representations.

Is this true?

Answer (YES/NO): NO